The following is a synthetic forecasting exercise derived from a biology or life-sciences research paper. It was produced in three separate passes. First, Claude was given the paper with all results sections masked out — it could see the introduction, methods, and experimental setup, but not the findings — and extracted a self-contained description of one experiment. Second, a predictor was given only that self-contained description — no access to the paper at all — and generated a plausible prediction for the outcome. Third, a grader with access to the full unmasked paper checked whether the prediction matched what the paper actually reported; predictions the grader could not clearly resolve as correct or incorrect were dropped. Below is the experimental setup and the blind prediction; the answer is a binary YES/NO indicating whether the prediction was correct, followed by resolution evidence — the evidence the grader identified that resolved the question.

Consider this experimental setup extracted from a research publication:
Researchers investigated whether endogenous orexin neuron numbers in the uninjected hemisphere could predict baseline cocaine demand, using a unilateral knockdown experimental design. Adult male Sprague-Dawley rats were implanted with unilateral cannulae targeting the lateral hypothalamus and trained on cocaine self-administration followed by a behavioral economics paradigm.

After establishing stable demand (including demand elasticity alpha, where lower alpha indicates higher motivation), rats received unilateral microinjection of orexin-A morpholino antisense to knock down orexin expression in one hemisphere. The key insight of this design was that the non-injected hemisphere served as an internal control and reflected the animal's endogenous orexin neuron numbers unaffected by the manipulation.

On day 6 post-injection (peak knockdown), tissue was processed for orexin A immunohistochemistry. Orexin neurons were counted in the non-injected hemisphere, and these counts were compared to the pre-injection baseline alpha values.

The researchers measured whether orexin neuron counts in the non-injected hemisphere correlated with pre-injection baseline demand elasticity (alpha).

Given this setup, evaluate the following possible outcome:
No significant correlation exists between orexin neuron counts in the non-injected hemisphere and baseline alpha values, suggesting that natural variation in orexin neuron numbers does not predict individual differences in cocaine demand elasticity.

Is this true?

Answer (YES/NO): NO